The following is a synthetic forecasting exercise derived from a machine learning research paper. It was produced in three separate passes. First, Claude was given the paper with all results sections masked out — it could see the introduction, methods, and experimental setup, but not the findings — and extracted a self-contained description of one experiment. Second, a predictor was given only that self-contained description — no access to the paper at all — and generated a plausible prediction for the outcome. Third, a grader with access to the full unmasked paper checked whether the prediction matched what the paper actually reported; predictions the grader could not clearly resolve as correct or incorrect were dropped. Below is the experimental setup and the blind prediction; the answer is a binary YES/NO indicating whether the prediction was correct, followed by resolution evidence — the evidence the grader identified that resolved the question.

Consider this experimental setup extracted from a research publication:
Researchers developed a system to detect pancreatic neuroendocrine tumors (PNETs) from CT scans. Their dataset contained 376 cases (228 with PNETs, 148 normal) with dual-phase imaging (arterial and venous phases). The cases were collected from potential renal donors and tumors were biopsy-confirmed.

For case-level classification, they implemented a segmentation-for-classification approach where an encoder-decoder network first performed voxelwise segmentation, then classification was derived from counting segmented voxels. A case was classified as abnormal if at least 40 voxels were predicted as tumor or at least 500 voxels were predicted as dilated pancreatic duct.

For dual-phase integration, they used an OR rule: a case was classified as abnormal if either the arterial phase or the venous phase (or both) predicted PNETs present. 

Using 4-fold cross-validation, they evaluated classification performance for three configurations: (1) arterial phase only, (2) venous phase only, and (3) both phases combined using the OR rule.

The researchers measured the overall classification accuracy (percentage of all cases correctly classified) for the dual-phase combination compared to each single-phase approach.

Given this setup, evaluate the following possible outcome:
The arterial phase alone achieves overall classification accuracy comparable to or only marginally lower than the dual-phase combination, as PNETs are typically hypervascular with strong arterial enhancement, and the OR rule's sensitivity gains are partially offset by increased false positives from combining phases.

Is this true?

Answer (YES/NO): NO